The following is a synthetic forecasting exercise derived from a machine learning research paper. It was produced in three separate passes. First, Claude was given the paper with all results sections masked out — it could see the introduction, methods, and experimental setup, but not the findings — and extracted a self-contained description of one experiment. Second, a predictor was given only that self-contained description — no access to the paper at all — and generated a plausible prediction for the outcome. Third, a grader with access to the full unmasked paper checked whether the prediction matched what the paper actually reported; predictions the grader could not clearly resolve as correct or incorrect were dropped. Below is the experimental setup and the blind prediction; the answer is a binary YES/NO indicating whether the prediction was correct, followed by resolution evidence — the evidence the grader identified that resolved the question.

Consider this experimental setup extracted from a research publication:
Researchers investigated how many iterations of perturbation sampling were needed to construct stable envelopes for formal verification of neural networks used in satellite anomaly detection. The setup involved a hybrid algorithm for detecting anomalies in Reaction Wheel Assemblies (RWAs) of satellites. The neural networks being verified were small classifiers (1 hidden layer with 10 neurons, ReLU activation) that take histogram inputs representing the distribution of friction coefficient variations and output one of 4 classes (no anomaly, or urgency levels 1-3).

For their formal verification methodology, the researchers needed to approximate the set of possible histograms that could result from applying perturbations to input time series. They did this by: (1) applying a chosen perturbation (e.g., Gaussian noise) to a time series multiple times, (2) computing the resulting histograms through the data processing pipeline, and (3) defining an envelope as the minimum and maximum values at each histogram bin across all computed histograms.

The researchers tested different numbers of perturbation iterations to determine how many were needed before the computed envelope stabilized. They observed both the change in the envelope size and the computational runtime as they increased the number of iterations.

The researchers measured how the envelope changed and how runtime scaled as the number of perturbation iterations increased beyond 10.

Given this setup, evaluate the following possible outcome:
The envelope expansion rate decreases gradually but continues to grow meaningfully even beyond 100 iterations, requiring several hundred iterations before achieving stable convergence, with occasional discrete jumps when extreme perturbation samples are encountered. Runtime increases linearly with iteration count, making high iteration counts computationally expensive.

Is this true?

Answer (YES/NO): NO